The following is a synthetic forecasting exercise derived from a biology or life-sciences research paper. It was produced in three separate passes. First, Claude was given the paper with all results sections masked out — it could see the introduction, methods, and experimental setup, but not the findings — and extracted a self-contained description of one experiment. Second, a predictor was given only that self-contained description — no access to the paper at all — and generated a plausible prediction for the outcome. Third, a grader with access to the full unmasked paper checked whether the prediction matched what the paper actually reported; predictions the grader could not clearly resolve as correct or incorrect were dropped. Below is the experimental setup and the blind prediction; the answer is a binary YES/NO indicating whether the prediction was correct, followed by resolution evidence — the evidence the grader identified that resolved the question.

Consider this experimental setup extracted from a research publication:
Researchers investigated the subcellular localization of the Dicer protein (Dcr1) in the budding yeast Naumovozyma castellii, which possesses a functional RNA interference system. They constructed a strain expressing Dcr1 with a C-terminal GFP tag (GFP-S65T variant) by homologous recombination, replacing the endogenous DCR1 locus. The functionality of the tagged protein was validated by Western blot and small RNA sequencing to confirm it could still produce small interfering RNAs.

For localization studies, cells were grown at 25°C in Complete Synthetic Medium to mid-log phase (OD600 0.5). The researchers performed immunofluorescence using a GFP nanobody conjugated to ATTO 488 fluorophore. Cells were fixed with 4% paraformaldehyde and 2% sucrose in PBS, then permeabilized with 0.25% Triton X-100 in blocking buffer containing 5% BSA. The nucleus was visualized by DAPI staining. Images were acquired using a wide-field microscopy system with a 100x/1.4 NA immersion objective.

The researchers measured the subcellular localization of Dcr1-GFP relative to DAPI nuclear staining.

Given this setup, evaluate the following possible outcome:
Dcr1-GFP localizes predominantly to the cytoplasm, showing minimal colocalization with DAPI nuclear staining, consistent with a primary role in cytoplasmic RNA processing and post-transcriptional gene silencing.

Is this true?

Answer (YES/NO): YES